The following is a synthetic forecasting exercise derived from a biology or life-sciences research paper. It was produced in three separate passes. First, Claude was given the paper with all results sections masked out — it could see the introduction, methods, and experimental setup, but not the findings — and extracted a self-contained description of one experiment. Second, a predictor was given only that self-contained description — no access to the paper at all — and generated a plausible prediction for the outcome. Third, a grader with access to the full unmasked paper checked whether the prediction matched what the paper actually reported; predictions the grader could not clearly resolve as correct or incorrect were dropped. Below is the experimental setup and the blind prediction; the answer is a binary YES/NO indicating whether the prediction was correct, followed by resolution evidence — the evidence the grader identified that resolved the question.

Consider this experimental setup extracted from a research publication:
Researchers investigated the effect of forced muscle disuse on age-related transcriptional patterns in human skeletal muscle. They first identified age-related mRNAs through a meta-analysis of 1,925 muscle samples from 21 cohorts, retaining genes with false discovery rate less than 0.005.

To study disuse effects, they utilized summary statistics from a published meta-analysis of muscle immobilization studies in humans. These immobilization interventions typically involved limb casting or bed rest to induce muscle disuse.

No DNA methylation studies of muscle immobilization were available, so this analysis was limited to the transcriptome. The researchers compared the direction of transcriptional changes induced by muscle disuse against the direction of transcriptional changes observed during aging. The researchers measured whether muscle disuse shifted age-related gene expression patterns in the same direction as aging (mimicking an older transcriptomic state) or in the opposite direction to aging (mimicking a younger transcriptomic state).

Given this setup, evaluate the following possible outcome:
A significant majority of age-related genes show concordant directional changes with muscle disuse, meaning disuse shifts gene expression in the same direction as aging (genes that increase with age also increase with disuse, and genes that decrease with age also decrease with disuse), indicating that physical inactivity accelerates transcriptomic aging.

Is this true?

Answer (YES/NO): YES